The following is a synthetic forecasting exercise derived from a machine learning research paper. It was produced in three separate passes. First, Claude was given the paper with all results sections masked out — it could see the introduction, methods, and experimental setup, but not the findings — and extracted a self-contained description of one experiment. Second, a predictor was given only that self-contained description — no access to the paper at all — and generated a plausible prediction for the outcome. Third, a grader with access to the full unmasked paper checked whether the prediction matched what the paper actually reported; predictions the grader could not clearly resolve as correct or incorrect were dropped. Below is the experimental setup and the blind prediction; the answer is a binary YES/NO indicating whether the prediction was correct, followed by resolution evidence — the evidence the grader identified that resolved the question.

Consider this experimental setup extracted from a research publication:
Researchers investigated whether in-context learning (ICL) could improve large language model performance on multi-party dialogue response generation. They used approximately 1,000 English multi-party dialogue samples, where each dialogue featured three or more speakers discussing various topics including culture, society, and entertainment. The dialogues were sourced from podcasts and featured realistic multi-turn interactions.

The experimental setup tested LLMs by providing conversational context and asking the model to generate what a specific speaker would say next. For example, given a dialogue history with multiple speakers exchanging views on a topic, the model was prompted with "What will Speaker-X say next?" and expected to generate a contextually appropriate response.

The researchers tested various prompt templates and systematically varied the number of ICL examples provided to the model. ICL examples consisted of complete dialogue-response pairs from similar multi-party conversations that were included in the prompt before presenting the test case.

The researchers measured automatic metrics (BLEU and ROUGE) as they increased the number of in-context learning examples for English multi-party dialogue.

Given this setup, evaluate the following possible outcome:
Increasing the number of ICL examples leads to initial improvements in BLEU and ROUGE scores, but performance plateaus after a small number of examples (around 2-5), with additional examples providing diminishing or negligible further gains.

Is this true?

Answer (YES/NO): NO